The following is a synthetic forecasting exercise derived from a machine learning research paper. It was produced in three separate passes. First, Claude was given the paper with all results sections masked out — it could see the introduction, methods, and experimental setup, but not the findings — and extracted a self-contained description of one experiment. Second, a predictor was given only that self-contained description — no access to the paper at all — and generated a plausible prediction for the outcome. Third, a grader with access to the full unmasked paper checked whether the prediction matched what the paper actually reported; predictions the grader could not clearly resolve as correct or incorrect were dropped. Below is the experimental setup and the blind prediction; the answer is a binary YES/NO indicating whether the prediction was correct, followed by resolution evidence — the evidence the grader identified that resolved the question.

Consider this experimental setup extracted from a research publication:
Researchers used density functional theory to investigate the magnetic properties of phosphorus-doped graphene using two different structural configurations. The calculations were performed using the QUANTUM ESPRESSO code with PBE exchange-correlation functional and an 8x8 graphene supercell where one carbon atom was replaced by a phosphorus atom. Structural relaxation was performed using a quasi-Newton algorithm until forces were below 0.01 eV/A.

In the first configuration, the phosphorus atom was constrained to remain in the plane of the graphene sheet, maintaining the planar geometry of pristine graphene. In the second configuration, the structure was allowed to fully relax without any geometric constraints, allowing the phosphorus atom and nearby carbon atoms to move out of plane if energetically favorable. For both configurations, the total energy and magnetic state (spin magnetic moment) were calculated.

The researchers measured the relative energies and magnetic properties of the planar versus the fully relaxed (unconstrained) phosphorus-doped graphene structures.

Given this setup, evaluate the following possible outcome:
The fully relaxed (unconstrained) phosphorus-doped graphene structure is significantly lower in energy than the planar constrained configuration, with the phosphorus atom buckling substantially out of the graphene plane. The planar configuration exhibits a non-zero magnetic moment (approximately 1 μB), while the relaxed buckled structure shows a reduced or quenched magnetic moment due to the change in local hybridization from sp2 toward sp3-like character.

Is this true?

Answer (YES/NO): NO